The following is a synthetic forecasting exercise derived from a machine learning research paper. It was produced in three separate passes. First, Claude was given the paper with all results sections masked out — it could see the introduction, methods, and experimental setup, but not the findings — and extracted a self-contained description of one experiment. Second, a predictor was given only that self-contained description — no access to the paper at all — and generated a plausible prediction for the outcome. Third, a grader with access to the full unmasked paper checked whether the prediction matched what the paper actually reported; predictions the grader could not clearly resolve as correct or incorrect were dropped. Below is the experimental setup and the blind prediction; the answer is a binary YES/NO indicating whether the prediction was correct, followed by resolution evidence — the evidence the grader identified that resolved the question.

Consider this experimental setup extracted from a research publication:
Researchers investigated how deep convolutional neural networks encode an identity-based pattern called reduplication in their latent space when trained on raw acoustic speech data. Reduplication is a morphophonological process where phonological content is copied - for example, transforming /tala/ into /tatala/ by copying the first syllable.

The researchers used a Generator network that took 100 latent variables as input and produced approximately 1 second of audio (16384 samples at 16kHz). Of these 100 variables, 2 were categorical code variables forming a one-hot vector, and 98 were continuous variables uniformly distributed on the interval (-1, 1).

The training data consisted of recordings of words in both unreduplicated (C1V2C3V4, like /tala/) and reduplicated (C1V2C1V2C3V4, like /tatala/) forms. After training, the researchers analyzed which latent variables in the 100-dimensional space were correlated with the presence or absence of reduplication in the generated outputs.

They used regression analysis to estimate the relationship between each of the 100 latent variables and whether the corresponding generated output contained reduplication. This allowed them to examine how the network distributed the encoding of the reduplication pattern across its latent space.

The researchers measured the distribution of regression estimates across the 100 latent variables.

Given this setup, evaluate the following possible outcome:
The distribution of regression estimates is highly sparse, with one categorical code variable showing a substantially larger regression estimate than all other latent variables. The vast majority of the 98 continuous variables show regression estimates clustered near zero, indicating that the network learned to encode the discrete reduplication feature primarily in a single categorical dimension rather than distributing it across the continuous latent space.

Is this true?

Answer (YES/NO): NO